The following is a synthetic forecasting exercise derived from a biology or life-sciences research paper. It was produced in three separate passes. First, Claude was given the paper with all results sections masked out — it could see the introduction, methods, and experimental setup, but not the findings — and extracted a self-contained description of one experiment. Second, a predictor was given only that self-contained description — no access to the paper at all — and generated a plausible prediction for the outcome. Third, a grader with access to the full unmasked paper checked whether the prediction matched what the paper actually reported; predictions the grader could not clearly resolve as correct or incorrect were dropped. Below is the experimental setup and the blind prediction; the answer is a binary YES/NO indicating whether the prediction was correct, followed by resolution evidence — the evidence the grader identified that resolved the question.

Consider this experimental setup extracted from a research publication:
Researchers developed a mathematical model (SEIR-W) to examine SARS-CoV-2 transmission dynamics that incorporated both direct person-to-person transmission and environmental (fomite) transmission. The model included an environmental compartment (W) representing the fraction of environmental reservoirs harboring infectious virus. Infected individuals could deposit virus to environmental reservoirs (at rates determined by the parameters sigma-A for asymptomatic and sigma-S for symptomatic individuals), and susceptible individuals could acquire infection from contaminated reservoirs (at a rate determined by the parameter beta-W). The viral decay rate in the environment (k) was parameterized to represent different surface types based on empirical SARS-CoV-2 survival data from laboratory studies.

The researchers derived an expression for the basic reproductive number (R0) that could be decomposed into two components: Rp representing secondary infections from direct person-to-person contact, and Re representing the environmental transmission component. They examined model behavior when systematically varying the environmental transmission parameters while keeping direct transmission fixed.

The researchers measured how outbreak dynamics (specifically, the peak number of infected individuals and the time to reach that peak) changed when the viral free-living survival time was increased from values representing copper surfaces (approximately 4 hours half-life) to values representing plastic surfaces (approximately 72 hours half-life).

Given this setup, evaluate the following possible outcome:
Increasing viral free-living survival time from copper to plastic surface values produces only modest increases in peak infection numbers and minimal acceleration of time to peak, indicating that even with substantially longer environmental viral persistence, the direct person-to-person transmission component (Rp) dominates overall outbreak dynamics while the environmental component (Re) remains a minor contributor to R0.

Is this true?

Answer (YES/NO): NO